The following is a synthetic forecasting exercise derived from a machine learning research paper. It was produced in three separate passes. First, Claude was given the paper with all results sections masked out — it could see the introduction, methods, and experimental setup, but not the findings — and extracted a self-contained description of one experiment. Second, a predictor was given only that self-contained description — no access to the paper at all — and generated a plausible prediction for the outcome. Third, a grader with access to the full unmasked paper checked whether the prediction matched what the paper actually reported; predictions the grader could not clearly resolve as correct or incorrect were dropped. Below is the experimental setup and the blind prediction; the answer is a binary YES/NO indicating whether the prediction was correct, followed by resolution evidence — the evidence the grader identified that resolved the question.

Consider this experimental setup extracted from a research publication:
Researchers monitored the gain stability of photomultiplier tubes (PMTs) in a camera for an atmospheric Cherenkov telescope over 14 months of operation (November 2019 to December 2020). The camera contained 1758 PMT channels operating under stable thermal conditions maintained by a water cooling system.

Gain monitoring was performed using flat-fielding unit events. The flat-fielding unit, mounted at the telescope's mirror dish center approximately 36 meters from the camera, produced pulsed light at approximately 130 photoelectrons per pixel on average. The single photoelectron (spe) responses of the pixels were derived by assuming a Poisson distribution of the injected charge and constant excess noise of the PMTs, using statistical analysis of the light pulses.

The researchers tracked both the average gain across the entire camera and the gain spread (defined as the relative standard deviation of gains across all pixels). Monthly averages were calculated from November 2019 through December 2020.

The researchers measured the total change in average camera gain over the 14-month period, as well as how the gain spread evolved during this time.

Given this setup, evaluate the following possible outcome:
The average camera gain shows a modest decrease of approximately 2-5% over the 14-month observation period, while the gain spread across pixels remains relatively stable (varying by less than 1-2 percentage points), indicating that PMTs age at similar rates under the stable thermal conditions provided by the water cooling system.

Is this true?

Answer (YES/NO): NO